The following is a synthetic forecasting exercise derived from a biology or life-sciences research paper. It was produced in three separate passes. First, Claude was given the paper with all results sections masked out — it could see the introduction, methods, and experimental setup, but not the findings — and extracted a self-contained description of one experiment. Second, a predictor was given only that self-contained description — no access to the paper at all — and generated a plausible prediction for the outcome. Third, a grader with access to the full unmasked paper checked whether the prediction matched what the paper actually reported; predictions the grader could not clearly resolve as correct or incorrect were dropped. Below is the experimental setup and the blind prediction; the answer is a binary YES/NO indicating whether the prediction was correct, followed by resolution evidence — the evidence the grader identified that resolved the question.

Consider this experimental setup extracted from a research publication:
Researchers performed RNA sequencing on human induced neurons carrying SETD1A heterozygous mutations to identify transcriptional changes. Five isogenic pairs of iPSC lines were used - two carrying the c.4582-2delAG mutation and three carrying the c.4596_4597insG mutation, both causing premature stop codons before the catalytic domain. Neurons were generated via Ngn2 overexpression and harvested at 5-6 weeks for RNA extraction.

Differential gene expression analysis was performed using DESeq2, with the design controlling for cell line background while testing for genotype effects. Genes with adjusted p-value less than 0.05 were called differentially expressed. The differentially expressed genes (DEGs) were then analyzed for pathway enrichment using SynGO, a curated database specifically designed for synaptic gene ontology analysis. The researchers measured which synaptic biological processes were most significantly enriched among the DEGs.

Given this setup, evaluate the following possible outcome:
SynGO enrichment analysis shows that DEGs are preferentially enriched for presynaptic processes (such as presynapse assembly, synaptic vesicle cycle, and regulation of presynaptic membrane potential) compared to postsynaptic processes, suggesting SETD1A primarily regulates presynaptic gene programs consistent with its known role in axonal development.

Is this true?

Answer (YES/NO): YES